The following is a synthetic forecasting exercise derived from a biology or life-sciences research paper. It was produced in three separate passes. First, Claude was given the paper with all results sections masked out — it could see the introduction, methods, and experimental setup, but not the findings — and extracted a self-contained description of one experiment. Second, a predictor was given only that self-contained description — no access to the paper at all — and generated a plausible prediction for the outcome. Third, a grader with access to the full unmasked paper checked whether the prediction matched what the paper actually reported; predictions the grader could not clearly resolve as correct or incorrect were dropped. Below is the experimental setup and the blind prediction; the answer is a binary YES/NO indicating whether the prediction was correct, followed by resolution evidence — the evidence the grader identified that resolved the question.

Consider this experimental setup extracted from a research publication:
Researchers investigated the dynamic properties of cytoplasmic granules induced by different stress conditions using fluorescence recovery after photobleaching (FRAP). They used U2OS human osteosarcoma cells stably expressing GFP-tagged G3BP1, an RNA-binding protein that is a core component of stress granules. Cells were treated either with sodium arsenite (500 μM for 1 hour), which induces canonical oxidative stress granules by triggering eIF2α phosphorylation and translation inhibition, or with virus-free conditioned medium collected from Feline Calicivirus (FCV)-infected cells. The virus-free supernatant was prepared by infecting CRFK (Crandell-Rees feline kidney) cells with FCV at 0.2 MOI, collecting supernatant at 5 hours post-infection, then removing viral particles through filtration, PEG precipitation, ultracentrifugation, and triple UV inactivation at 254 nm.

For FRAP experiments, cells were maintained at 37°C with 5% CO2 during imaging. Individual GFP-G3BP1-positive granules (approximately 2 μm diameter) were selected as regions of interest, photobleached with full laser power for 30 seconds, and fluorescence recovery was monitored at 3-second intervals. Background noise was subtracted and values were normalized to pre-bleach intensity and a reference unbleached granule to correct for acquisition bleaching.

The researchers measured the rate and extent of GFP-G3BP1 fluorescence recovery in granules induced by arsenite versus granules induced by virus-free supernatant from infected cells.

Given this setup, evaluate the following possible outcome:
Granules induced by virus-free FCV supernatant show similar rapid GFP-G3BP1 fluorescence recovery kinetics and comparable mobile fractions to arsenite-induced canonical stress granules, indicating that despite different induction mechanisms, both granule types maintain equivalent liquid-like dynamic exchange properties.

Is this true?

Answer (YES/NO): YES